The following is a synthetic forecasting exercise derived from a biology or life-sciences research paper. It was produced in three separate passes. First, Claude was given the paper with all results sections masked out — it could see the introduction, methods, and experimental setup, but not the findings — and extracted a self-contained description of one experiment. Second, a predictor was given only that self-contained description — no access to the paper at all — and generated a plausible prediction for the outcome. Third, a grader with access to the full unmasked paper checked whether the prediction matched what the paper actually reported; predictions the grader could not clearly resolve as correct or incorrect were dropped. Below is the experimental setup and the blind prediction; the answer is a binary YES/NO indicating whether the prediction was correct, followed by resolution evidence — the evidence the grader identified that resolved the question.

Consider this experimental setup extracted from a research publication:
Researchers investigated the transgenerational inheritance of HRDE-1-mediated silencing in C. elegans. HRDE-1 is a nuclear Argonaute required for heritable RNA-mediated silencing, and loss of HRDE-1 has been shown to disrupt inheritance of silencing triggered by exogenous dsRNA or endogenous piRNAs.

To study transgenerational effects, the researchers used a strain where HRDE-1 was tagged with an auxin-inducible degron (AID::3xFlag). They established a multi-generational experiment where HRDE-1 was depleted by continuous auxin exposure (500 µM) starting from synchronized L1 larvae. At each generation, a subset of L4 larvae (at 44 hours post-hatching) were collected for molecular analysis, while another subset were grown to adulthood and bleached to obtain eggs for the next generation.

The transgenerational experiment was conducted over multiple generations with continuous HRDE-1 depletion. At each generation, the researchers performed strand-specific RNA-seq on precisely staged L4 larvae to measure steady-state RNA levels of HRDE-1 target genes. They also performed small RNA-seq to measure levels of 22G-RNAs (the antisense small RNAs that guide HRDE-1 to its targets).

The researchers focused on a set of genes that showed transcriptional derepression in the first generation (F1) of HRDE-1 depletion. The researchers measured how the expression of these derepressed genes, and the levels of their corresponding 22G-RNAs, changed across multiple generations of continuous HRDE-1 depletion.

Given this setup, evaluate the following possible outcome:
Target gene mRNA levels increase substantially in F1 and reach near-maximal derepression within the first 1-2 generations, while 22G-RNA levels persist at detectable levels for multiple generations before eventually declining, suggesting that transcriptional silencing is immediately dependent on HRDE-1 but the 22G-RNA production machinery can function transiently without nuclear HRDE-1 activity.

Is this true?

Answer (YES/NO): YES